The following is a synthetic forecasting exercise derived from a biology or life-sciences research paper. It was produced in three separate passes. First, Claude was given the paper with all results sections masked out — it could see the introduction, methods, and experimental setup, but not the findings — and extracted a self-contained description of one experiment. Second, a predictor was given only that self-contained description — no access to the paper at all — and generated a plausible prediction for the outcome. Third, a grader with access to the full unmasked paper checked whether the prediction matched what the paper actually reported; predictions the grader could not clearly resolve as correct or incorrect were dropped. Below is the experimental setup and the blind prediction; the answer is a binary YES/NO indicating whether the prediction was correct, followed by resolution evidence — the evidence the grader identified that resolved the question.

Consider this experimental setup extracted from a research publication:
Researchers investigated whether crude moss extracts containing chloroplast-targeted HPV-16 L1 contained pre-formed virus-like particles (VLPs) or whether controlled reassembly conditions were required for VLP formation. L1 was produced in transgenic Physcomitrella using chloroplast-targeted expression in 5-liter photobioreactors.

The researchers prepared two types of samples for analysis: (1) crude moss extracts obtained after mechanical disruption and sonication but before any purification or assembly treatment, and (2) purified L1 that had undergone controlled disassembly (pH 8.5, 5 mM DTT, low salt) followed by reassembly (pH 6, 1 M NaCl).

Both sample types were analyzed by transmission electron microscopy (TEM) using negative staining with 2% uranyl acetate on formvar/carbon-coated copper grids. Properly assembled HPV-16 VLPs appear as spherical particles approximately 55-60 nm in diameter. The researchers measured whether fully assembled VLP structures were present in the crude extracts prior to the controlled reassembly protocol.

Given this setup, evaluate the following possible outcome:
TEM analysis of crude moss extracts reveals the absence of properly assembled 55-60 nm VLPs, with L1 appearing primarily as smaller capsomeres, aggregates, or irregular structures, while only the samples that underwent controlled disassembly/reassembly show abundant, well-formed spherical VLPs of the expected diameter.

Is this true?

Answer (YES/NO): NO